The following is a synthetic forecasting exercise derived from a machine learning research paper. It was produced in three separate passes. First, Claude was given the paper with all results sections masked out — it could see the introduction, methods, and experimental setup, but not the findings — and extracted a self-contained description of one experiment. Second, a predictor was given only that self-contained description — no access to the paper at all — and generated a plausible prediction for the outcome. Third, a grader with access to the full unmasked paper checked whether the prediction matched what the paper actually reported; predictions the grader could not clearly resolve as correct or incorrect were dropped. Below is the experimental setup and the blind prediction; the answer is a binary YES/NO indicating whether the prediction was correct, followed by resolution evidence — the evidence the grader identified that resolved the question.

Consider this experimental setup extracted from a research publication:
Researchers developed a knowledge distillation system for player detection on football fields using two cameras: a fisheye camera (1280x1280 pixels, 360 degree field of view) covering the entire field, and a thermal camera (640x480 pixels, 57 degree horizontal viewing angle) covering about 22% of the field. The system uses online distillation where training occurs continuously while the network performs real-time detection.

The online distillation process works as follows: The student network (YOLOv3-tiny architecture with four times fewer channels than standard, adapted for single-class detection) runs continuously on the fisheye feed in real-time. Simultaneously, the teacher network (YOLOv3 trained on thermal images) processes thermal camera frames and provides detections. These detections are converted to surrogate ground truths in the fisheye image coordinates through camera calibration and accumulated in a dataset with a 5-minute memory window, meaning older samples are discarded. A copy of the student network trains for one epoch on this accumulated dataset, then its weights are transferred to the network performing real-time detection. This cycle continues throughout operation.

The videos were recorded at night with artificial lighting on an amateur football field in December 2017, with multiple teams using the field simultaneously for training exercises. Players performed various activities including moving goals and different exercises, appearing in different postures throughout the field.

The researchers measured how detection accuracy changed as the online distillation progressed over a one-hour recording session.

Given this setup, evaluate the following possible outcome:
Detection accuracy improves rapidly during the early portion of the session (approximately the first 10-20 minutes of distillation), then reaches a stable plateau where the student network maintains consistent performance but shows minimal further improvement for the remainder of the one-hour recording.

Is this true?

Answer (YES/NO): NO